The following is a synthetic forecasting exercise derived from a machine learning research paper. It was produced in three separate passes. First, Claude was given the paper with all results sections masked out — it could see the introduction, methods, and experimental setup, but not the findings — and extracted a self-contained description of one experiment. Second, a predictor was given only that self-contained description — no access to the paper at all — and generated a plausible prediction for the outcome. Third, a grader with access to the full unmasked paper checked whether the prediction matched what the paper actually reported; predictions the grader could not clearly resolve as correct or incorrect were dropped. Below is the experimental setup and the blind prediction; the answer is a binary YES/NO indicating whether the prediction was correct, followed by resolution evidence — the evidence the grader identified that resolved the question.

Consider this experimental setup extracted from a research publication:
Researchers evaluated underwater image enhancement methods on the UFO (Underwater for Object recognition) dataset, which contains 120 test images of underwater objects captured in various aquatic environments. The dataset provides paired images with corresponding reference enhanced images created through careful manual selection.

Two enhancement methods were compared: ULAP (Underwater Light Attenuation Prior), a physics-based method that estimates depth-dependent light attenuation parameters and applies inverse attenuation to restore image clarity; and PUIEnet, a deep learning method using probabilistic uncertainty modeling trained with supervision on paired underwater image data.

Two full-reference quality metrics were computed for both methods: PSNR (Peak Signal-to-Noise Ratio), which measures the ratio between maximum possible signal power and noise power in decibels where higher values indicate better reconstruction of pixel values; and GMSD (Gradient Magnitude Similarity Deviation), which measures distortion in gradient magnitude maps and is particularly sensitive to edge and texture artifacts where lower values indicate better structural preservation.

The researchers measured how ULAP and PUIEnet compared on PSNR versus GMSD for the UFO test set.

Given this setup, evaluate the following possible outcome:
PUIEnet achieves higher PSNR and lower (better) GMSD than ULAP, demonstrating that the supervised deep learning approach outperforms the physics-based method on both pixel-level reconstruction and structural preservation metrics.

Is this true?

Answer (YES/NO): NO